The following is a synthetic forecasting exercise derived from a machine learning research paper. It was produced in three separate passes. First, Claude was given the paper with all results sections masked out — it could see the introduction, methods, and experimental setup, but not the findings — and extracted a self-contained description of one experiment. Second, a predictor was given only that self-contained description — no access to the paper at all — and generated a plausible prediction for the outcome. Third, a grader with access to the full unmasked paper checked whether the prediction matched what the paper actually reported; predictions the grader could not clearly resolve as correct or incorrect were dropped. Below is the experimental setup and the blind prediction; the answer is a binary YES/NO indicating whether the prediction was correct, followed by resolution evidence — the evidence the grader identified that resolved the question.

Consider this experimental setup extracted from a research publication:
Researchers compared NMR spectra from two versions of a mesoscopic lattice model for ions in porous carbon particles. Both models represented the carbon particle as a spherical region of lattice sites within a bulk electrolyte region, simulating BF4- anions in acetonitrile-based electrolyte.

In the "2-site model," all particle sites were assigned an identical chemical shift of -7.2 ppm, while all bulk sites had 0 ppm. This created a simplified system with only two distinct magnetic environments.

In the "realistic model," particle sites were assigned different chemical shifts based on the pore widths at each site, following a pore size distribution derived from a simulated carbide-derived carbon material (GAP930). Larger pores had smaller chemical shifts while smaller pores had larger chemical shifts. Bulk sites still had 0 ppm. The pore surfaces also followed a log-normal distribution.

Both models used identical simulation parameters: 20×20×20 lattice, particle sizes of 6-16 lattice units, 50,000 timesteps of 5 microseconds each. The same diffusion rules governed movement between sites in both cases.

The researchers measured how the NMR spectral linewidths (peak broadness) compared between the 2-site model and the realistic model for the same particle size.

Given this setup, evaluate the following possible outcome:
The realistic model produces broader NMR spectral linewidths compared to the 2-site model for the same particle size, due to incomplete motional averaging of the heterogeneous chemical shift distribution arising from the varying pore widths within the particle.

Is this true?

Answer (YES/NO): NO